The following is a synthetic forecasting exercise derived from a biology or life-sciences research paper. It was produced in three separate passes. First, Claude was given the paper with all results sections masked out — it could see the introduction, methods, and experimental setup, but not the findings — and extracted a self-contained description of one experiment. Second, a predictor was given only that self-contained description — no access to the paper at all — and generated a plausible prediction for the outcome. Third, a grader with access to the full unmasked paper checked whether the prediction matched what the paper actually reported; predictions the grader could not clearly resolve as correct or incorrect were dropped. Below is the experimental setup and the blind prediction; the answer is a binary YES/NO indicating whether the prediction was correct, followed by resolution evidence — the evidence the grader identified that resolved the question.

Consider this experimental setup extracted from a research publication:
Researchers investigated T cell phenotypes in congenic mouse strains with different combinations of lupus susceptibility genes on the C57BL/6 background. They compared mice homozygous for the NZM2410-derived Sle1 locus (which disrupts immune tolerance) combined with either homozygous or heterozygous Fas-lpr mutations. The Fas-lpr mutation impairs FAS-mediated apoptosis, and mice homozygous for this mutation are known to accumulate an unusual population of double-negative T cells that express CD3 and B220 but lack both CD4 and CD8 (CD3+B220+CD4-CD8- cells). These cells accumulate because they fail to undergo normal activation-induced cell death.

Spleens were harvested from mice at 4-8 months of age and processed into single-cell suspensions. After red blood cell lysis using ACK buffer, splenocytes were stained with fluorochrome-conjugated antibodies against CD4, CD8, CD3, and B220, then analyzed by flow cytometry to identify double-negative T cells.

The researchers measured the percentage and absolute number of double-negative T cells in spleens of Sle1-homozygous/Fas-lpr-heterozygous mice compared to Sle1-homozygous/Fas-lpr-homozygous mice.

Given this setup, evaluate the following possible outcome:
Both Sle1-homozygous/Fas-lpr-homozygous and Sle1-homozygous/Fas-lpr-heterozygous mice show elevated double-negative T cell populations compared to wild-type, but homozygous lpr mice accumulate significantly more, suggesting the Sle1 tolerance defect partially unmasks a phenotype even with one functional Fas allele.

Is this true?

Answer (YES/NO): NO